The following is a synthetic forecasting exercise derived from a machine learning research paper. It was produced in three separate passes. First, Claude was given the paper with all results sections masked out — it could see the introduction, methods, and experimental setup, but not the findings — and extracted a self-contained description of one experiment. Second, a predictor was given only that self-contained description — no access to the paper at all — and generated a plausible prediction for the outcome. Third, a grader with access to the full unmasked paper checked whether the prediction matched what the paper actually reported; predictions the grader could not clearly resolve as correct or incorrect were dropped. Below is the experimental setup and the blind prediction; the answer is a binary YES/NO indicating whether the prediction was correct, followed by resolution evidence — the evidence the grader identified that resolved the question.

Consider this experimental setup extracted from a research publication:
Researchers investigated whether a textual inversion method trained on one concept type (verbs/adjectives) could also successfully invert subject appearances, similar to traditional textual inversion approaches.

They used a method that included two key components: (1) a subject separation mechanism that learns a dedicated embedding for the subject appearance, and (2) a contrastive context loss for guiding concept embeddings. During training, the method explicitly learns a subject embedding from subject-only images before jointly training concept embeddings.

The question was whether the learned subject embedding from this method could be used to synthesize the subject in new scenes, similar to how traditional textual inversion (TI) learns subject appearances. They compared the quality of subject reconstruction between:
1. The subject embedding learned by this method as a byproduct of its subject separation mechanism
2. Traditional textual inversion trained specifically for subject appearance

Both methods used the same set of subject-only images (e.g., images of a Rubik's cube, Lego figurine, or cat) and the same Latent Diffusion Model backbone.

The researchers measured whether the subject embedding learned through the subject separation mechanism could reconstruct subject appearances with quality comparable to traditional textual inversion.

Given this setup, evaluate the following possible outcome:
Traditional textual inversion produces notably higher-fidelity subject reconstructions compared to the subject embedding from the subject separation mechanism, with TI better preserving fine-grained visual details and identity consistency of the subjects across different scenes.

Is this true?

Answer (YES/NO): NO